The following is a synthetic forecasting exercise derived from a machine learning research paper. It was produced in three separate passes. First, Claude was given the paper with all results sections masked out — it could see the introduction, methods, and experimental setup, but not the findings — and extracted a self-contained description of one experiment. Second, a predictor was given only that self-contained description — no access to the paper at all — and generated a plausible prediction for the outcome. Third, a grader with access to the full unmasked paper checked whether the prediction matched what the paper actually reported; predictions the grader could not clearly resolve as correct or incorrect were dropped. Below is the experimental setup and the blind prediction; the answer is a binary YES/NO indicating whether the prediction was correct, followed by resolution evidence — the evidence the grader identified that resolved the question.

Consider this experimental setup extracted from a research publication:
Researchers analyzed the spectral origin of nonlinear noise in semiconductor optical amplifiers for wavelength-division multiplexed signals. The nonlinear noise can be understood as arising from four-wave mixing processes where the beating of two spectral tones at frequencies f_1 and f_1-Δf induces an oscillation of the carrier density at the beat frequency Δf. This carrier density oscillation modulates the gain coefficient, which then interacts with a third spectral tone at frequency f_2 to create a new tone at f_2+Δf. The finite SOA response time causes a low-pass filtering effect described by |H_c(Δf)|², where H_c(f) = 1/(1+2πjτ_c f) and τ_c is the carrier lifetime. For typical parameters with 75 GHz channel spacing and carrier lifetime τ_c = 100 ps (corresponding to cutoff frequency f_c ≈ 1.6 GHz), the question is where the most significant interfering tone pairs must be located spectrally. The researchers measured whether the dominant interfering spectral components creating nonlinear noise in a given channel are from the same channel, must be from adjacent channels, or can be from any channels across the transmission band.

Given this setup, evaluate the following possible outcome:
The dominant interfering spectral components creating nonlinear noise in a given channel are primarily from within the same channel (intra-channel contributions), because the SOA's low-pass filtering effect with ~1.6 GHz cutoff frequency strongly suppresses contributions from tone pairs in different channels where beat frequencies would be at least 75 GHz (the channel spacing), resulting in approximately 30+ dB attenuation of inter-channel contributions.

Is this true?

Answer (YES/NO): NO